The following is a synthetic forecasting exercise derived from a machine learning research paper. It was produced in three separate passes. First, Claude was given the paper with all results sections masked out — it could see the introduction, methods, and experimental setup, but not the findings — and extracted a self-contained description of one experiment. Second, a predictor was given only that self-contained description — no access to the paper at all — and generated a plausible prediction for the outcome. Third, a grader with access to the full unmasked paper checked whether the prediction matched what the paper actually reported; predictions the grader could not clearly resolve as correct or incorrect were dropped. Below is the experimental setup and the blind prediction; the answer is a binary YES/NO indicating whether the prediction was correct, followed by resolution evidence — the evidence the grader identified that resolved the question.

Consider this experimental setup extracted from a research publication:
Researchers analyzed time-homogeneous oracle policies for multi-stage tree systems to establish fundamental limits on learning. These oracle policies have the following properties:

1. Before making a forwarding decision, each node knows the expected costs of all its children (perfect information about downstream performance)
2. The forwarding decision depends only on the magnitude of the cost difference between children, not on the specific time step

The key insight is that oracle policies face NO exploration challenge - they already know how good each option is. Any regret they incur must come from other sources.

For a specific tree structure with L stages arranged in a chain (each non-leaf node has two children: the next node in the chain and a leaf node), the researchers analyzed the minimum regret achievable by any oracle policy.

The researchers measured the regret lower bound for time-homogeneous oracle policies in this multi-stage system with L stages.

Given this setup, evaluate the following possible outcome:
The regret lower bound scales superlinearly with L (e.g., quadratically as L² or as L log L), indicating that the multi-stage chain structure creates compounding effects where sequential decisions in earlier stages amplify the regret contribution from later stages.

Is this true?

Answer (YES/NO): NO